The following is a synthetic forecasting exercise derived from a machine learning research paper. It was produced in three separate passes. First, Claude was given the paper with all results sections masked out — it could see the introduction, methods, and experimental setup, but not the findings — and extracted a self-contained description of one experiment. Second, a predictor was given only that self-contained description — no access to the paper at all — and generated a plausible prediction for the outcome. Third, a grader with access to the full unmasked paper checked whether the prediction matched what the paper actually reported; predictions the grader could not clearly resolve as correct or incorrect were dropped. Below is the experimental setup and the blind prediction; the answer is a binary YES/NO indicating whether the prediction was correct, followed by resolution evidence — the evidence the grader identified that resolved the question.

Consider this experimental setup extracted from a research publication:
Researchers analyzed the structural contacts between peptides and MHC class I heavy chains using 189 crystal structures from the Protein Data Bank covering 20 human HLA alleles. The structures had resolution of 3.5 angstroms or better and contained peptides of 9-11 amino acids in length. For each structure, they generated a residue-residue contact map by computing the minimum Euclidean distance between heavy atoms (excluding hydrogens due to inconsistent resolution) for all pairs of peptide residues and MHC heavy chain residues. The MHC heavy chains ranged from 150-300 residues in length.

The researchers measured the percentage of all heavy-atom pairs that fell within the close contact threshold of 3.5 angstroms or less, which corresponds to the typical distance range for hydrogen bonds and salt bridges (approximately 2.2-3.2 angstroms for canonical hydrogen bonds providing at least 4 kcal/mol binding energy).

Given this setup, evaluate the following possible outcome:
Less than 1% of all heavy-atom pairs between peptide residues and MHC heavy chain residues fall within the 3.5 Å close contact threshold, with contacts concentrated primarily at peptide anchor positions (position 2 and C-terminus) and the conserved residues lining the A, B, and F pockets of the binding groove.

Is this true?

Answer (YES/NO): NO